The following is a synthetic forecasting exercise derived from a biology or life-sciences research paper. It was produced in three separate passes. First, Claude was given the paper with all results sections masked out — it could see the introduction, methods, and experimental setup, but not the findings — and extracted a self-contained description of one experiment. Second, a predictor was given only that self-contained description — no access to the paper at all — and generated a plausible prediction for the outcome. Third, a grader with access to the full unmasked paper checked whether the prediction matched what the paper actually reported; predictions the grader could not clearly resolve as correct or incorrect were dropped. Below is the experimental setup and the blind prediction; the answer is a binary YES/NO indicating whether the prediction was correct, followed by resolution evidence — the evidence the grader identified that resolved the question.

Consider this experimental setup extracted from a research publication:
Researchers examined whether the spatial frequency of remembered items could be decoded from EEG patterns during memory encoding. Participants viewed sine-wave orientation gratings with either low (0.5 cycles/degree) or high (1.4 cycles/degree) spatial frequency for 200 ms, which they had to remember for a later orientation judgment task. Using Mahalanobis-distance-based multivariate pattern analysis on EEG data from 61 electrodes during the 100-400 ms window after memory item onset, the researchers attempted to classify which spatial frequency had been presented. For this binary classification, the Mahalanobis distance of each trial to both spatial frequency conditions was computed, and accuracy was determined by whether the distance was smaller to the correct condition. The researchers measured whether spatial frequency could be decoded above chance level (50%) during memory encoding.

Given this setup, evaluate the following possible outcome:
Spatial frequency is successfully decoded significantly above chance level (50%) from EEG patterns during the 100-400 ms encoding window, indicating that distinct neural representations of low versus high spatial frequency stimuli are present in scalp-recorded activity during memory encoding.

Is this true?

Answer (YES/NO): YES